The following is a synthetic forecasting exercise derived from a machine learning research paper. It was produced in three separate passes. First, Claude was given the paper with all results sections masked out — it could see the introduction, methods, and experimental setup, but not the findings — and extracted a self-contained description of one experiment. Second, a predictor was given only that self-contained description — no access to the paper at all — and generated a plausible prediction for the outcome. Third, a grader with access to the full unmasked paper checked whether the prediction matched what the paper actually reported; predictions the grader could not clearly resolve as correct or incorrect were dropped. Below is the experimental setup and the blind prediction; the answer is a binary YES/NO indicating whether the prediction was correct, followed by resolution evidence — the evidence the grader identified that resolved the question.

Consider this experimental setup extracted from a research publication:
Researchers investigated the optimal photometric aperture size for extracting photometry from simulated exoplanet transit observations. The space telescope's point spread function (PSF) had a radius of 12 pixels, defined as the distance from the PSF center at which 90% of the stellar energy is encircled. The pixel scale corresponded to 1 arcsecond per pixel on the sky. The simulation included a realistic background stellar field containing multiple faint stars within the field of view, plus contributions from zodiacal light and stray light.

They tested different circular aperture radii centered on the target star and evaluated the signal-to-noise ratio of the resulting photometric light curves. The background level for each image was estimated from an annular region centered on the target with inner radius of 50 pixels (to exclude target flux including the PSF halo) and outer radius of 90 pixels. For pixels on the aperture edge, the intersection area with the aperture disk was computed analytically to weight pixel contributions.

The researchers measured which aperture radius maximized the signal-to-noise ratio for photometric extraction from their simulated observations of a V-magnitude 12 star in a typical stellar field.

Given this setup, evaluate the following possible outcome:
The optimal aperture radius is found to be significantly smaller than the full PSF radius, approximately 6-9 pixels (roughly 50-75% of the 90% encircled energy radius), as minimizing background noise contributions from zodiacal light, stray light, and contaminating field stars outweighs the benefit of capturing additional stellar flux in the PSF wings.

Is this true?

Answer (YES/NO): NO